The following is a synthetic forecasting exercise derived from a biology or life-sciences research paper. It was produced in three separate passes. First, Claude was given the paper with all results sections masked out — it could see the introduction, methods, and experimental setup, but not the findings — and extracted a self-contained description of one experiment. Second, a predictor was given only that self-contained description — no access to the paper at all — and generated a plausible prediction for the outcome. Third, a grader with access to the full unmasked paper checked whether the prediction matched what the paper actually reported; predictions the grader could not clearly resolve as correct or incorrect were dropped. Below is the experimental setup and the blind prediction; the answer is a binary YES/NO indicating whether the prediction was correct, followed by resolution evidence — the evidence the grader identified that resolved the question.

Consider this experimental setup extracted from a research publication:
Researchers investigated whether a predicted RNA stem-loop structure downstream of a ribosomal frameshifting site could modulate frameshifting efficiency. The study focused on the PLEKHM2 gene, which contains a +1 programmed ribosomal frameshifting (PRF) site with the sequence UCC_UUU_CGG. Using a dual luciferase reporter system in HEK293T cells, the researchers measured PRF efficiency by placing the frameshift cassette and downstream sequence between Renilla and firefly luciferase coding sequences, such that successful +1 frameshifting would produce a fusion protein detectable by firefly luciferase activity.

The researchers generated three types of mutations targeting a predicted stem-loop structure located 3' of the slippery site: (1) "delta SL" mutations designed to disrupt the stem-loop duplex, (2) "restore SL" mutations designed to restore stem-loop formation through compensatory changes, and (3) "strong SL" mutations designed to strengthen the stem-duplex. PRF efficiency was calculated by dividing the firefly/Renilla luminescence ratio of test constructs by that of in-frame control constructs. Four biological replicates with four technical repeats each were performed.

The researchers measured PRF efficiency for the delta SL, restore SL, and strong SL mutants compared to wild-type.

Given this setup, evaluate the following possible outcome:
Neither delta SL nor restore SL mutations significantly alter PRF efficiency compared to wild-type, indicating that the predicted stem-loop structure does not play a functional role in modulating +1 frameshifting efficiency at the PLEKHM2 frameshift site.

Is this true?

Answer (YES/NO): NO